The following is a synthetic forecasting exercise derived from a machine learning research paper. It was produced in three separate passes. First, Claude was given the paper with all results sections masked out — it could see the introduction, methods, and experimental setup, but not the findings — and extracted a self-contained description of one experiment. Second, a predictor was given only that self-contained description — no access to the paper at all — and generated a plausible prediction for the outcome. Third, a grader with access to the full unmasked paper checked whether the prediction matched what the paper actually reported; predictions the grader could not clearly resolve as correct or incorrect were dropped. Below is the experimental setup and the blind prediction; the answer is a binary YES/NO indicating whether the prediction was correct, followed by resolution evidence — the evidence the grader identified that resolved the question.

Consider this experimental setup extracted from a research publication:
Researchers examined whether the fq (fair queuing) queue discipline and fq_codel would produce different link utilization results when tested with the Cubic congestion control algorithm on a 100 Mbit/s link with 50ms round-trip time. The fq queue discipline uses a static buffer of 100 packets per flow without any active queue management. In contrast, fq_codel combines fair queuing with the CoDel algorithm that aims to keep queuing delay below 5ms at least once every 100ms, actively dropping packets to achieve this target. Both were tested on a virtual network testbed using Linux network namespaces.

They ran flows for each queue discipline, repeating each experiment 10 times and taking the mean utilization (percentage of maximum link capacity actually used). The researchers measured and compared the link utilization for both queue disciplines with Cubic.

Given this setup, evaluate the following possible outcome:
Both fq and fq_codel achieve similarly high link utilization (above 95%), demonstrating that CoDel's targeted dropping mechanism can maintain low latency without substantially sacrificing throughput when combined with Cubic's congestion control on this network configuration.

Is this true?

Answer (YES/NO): NO